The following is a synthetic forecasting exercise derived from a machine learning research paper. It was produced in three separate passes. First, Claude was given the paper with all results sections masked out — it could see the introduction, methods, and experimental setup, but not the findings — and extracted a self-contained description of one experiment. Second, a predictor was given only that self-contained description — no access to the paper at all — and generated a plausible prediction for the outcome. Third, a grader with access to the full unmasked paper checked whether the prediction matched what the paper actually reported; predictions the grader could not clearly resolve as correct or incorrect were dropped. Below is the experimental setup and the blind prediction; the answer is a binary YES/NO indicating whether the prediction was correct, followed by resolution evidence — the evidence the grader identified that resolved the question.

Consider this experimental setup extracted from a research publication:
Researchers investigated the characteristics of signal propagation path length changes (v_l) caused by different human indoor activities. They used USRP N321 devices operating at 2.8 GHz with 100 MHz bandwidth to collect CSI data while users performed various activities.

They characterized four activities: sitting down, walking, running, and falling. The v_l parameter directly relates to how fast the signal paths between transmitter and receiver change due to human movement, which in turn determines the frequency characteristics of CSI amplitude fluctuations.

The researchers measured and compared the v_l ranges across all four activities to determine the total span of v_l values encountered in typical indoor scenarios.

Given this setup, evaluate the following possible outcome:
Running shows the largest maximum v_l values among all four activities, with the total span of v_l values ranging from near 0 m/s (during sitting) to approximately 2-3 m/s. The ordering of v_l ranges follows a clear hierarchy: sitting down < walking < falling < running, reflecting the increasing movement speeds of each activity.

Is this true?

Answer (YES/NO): NO